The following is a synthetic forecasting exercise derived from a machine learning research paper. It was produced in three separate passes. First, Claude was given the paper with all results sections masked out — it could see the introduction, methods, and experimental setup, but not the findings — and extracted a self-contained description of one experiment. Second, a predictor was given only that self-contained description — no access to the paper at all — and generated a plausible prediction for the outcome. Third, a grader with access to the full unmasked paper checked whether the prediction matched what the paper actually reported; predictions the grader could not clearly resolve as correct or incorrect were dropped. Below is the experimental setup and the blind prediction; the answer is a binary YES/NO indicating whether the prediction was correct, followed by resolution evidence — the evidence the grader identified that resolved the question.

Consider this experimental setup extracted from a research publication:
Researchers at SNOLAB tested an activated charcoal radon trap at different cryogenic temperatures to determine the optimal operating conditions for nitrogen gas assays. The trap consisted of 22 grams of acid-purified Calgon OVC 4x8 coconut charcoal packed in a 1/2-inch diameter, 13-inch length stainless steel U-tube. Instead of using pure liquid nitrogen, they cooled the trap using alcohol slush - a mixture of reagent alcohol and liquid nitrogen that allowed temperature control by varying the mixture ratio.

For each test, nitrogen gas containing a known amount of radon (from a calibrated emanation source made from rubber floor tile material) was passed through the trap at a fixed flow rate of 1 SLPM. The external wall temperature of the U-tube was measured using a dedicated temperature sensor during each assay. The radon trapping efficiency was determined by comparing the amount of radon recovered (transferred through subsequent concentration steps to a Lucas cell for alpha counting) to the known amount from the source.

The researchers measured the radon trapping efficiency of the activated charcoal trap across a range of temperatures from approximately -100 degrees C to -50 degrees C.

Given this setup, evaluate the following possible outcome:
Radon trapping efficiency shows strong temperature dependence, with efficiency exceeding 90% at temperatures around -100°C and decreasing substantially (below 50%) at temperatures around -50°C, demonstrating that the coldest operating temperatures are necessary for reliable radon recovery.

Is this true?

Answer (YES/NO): NO